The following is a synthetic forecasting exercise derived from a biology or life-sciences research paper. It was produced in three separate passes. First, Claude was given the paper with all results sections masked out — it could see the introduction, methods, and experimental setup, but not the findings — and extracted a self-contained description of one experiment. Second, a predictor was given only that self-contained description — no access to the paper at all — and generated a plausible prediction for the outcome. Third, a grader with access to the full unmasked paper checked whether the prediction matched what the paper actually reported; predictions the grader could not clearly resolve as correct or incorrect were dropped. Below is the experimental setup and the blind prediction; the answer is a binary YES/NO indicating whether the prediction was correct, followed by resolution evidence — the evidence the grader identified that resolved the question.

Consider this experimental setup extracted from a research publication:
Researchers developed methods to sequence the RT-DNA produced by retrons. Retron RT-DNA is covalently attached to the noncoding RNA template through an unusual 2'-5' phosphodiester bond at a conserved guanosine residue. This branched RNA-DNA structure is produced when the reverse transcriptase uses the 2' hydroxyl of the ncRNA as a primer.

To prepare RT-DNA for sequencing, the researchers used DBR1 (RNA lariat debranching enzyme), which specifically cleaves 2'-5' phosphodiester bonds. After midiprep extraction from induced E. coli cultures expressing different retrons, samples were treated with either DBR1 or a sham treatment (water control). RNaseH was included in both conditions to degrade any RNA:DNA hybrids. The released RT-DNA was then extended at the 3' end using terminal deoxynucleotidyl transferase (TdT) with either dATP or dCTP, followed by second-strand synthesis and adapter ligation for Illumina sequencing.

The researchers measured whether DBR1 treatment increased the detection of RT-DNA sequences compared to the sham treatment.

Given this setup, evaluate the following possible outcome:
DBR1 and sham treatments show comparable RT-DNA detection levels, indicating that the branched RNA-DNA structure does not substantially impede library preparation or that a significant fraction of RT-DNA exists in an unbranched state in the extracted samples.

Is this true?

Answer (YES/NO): NO